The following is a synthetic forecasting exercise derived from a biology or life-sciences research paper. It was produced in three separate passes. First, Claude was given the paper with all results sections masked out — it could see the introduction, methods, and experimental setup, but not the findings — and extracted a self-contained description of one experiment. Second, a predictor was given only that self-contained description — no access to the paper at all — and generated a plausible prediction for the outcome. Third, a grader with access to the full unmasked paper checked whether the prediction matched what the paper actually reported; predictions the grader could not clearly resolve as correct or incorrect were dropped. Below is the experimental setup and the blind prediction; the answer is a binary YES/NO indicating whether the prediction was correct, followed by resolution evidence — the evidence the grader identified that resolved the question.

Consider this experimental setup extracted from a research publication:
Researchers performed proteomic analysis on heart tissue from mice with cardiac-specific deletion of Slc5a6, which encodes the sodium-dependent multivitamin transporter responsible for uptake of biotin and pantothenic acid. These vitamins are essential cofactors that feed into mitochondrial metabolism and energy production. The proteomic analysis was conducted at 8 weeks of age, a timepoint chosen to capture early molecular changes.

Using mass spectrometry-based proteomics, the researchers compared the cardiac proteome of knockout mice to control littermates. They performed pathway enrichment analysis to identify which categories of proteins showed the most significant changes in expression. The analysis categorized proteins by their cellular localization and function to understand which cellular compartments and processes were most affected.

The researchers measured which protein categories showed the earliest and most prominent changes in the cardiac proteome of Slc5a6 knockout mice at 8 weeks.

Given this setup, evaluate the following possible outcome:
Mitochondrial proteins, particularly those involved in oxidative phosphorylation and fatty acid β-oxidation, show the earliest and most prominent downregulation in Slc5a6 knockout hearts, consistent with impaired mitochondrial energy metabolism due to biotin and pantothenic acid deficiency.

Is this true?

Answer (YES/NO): YES